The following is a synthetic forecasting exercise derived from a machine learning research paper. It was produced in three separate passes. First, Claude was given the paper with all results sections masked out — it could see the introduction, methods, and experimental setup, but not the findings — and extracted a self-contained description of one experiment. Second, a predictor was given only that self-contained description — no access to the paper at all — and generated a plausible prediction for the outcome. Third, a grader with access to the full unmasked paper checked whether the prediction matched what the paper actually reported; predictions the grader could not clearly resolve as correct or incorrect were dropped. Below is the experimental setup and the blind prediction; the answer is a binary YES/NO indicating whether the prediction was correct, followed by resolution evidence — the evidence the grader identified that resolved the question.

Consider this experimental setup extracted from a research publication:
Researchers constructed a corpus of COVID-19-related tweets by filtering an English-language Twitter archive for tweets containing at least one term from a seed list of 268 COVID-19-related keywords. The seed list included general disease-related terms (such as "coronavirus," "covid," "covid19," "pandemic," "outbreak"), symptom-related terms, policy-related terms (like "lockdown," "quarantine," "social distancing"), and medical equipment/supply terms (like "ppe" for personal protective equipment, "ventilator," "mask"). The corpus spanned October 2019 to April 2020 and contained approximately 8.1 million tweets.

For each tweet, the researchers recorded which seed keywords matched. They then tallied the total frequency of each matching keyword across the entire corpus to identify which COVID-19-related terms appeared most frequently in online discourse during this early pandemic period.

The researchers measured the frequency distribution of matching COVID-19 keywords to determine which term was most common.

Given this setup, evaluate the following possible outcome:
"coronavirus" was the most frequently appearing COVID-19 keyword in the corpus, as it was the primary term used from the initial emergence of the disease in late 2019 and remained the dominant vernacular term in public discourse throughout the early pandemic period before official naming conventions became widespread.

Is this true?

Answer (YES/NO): NO